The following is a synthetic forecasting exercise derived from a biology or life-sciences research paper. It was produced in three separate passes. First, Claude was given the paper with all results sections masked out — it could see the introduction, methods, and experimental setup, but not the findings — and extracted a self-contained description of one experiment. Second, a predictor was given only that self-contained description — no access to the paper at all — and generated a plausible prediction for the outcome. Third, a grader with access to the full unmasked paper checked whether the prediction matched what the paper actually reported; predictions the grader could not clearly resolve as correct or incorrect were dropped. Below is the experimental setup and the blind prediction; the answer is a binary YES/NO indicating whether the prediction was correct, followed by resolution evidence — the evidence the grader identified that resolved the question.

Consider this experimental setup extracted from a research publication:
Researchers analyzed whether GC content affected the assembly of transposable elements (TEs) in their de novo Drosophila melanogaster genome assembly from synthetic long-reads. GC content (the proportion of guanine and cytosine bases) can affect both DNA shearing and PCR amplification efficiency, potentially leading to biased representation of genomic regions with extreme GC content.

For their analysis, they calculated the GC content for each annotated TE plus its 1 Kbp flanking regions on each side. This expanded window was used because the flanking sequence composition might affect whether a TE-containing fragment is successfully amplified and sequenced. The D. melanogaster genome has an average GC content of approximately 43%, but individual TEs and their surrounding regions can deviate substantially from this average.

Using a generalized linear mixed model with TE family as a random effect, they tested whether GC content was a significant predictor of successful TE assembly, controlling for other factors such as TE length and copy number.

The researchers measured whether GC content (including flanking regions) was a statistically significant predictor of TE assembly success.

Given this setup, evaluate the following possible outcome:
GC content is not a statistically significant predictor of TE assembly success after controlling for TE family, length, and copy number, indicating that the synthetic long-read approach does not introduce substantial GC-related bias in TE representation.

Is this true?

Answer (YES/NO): NO